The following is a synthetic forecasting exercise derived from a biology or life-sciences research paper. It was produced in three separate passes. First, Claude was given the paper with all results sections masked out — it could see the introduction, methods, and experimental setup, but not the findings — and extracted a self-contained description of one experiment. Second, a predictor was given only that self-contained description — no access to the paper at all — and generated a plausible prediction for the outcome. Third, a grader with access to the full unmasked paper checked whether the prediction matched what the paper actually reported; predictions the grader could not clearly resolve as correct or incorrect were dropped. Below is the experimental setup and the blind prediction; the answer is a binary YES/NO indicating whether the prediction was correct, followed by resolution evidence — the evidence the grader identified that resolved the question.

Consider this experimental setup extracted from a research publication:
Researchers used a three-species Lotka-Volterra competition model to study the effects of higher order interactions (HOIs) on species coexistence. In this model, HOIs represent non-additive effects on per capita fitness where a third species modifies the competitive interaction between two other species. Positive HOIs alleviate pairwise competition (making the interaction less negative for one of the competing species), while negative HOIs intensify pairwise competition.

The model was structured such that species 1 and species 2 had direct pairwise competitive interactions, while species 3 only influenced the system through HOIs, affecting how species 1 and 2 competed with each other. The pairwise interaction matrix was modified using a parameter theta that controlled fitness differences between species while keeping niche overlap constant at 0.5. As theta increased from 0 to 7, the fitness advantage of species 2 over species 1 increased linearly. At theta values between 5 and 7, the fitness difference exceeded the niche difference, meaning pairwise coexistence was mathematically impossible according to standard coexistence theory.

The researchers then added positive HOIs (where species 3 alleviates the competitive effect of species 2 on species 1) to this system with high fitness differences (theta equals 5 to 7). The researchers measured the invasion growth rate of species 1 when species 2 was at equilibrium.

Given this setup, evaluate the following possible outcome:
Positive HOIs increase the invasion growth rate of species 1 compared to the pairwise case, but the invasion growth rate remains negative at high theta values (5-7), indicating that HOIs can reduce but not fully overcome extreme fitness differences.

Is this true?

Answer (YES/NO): NO